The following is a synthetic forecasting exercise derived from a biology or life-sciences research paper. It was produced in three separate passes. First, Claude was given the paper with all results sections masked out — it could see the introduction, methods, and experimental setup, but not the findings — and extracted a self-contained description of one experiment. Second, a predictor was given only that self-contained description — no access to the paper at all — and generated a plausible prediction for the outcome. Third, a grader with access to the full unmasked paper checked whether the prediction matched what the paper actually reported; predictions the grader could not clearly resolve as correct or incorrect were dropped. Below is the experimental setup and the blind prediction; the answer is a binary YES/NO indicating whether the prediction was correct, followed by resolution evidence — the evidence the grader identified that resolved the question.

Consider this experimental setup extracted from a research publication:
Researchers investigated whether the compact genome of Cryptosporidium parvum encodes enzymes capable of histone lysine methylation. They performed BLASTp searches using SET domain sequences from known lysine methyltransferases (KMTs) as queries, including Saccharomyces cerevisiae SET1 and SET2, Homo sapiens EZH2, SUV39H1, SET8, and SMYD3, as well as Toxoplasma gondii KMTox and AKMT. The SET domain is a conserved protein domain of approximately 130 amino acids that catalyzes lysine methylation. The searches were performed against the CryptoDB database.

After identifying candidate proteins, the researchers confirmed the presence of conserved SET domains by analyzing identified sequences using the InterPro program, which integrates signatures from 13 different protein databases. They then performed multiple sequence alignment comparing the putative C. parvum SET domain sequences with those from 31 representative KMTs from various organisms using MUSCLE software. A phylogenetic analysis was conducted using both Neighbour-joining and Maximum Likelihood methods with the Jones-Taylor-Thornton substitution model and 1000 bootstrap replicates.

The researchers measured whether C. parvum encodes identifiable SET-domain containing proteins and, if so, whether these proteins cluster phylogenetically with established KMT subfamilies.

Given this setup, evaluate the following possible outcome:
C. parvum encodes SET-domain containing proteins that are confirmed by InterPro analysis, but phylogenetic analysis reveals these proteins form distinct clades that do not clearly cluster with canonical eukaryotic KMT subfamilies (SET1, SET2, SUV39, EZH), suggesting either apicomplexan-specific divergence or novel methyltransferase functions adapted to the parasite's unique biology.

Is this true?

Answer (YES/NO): NO